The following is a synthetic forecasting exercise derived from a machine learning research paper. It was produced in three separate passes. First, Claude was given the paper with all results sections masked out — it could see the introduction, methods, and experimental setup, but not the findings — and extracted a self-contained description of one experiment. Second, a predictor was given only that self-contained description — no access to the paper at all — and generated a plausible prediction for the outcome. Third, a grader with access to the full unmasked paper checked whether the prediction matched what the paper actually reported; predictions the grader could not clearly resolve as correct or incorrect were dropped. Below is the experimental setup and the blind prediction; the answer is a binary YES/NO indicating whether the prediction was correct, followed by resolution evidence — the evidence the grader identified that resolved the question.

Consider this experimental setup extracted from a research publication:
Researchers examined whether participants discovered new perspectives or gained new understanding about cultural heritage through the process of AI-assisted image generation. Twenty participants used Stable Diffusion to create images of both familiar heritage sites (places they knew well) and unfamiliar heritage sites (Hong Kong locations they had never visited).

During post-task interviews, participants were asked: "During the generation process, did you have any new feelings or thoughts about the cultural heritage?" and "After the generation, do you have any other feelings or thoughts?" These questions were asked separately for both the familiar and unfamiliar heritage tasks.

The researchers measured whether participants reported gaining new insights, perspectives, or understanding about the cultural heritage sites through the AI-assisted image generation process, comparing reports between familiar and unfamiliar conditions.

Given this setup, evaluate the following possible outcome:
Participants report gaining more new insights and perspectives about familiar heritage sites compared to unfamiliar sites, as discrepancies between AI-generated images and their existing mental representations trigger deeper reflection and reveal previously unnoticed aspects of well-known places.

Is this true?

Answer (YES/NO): YES